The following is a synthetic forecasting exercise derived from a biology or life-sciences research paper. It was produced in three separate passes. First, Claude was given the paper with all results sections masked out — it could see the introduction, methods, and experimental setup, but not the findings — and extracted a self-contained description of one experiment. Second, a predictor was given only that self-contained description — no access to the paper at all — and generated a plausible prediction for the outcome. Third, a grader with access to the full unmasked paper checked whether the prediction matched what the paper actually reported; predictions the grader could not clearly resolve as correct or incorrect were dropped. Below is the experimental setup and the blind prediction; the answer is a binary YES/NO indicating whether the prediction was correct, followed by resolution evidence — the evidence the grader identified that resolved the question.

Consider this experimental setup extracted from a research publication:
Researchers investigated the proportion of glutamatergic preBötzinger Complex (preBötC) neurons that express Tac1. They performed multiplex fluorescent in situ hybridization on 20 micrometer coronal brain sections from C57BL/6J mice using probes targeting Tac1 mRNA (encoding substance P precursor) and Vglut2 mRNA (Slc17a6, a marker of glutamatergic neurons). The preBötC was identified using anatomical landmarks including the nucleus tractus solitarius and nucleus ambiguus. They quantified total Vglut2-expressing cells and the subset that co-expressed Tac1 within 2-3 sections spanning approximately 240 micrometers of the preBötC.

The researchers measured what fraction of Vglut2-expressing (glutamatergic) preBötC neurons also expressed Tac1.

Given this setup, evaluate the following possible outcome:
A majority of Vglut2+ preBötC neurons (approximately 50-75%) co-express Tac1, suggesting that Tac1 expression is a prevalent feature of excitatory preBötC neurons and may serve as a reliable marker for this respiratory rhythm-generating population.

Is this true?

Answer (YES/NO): NO